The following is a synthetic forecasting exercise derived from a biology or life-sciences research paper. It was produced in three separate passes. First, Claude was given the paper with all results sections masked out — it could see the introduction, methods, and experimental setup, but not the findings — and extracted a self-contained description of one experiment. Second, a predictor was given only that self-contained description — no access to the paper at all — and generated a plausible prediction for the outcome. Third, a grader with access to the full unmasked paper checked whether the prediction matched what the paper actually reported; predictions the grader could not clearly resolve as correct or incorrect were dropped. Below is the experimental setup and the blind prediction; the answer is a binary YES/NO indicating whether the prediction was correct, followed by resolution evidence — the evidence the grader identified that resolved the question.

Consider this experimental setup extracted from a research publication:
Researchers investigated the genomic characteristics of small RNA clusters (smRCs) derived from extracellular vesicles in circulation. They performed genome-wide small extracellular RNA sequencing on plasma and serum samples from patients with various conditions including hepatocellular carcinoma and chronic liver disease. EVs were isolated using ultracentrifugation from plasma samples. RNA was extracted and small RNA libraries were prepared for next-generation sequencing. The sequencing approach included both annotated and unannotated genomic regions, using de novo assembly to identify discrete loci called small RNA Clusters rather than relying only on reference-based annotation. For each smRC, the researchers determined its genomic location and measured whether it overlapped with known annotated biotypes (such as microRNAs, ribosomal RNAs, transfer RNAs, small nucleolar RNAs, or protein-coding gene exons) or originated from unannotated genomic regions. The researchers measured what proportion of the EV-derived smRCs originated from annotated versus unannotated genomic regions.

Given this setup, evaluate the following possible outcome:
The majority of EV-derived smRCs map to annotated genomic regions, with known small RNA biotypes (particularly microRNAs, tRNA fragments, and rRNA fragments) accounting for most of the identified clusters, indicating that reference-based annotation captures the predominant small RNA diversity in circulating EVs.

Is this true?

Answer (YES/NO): NO